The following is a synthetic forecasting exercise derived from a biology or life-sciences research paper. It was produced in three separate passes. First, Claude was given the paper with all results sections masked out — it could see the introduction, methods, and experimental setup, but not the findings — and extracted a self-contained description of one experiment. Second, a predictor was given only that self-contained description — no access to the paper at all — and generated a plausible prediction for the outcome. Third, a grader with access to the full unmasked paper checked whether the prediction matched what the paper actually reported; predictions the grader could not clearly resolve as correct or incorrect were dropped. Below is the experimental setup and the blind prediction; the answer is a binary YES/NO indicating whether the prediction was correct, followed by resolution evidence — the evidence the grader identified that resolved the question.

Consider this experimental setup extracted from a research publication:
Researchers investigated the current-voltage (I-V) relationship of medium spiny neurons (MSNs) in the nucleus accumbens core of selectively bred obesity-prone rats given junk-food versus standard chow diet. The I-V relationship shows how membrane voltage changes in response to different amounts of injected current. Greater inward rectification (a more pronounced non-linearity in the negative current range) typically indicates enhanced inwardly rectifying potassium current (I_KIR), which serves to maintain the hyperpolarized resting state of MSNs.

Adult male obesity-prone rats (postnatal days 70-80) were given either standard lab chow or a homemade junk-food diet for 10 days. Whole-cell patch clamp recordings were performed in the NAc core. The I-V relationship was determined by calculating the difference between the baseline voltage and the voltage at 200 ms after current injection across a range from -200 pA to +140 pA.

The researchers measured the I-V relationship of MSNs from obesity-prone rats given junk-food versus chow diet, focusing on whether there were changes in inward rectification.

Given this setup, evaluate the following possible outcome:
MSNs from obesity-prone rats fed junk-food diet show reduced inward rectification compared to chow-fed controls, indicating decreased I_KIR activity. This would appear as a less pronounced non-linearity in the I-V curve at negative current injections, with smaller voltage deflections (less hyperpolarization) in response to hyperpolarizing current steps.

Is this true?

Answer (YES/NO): NO